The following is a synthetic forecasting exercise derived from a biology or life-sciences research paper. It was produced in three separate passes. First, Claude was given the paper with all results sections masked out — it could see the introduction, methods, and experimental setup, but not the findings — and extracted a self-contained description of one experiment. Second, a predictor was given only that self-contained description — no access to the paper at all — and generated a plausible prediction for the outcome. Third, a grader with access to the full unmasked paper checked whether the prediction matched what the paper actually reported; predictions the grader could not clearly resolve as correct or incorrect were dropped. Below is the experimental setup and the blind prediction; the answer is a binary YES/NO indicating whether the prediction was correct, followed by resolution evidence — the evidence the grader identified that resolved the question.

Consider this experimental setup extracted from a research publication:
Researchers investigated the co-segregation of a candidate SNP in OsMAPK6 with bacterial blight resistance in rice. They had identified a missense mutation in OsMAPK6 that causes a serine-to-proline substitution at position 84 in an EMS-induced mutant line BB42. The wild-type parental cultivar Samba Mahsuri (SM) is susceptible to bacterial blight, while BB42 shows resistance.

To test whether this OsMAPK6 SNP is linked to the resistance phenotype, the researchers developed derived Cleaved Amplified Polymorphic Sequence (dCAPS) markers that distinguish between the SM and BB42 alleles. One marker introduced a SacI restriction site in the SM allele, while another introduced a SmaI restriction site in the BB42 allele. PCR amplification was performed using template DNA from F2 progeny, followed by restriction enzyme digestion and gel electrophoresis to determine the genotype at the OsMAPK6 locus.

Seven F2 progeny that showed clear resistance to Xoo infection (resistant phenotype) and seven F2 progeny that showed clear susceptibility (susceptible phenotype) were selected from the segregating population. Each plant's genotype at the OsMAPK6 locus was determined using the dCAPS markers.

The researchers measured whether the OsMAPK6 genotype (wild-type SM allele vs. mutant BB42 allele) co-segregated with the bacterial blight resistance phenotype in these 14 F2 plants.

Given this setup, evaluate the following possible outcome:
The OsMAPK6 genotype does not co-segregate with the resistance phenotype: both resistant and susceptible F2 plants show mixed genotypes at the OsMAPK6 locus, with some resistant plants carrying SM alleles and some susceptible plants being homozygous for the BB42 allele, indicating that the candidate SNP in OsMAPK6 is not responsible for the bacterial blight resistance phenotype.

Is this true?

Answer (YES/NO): NO